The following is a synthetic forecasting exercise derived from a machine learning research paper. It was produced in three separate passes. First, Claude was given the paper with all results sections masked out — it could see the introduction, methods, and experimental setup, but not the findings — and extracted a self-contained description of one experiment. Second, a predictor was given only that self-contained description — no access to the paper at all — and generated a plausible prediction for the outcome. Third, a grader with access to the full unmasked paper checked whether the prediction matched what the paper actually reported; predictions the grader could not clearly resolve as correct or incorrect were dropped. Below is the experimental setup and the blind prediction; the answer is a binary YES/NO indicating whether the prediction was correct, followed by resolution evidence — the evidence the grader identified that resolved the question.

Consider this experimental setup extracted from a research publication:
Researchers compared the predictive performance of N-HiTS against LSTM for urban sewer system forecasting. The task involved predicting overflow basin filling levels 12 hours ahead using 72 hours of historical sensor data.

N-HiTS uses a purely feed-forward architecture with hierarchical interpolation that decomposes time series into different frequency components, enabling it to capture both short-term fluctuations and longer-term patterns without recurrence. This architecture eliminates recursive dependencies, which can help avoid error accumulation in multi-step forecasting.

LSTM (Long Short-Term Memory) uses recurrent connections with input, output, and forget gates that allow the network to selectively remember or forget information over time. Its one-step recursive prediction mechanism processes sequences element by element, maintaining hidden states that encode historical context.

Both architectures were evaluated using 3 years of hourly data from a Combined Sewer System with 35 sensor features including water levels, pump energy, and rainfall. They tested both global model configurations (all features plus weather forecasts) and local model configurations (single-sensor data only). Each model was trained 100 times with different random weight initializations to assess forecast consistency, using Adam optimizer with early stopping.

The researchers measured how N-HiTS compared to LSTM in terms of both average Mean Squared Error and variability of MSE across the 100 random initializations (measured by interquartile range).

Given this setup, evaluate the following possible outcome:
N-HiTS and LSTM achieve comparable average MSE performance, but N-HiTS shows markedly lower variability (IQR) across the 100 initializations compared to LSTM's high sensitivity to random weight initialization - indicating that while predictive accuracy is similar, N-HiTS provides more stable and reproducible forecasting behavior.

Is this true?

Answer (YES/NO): YES